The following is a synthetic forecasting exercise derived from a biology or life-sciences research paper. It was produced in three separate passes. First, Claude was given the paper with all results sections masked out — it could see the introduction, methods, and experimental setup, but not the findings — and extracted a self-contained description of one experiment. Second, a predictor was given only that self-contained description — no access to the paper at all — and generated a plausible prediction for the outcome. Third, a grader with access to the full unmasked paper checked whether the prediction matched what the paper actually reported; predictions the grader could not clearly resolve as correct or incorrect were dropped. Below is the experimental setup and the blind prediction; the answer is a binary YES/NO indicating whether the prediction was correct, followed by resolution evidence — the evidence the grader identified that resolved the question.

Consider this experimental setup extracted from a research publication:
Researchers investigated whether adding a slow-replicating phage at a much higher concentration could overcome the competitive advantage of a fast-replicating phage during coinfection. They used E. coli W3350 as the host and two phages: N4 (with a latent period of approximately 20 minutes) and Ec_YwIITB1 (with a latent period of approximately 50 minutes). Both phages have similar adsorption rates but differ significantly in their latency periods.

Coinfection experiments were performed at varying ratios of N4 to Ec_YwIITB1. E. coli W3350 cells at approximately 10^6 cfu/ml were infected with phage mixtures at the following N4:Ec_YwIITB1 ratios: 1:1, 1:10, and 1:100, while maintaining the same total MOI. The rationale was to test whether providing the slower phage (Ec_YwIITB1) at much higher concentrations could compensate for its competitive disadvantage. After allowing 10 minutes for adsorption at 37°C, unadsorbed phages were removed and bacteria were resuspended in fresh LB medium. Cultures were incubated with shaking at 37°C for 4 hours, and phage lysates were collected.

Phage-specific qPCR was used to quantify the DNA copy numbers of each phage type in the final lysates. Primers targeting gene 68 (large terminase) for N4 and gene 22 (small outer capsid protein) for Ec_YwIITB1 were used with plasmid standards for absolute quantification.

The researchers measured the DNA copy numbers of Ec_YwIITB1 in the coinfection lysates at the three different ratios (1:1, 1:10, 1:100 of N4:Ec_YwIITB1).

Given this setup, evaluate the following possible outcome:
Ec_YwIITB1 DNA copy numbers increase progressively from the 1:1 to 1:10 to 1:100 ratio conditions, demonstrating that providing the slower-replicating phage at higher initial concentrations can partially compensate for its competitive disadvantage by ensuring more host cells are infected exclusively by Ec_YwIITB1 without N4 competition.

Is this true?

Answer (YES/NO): NO